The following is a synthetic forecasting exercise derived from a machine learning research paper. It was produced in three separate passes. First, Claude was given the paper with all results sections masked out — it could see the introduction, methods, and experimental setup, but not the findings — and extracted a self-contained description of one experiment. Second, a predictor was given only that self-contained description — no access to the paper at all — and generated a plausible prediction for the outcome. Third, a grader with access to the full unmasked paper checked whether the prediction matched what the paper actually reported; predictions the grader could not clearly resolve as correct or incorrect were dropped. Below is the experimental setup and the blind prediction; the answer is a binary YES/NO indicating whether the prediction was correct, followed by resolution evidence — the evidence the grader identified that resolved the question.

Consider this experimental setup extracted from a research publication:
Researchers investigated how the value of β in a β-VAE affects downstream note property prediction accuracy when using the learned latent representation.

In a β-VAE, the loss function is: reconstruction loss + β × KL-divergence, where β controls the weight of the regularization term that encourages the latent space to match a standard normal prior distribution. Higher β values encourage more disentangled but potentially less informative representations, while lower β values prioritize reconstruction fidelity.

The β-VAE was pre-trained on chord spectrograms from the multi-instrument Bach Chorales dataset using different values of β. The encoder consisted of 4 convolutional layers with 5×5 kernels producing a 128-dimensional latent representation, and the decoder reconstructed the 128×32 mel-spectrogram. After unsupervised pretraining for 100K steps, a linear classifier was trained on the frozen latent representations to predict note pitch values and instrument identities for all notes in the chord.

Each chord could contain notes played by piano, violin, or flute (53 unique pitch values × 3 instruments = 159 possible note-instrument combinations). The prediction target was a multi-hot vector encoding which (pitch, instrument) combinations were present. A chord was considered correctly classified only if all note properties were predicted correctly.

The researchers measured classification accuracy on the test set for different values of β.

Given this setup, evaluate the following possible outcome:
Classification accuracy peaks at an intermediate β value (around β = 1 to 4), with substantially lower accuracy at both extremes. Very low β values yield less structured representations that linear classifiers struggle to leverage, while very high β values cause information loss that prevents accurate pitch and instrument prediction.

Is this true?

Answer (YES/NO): NO